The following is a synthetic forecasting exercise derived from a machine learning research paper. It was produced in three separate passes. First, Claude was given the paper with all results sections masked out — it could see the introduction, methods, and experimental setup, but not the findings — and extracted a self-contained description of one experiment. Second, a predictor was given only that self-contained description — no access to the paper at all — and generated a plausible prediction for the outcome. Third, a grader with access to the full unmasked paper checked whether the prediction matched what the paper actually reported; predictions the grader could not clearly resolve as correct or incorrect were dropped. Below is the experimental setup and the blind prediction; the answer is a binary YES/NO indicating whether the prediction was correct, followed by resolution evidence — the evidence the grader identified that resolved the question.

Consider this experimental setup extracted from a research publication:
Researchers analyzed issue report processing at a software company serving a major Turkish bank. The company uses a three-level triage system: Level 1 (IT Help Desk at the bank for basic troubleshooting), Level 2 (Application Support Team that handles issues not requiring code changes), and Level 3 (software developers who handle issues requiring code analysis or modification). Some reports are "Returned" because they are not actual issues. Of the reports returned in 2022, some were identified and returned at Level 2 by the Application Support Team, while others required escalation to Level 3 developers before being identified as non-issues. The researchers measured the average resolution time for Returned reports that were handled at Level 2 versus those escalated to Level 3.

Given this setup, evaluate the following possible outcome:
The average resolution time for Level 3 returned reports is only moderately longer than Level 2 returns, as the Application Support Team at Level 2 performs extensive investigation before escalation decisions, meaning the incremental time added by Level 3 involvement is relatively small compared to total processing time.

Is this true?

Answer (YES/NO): NO